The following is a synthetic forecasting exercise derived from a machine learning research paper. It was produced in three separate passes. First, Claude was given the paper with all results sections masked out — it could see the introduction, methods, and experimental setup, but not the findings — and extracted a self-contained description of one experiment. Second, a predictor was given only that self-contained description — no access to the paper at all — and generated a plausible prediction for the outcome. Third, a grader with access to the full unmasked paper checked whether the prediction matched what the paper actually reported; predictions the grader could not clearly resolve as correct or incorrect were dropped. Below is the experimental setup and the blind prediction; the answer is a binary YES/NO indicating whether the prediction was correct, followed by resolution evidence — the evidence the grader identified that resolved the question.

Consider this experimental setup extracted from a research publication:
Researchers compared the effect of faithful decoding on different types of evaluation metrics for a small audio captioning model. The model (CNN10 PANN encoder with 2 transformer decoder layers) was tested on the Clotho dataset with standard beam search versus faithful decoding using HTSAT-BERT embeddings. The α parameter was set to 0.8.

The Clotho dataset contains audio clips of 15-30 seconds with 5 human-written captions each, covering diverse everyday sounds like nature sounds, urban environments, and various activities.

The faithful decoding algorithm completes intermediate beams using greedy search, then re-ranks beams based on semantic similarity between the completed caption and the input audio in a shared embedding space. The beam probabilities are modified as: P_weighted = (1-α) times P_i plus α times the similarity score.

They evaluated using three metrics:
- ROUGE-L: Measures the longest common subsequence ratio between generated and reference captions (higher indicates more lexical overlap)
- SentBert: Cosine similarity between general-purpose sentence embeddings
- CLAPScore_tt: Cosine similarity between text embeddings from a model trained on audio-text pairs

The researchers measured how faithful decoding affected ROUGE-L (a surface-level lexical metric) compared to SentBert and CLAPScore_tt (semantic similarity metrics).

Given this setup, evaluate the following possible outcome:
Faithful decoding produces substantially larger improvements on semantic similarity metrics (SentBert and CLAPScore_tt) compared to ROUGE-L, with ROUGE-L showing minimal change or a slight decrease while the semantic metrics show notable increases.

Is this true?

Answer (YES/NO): YES